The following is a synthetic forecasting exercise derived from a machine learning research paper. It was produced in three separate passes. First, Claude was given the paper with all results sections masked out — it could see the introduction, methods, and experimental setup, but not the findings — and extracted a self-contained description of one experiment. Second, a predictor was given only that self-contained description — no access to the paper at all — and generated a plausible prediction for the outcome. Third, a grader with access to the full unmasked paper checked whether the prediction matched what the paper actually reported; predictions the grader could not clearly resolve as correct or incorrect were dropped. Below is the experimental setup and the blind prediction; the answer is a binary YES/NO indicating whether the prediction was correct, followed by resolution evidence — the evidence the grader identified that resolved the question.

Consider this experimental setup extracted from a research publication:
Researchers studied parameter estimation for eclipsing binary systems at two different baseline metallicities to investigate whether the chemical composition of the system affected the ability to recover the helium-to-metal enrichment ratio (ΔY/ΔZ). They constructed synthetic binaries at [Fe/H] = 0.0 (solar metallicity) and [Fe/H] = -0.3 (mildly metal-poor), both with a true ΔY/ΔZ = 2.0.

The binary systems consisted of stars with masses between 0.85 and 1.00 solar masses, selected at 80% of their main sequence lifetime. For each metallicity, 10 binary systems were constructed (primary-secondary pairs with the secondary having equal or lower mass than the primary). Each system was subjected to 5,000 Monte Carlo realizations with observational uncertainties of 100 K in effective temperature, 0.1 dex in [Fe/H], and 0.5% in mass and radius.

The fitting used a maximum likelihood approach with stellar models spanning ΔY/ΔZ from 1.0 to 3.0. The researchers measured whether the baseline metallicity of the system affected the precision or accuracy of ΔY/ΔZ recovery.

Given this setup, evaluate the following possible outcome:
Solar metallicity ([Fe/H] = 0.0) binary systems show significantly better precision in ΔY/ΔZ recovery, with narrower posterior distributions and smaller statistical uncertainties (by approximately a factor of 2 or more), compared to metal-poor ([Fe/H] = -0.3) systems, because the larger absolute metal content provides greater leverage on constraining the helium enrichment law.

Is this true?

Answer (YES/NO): NO